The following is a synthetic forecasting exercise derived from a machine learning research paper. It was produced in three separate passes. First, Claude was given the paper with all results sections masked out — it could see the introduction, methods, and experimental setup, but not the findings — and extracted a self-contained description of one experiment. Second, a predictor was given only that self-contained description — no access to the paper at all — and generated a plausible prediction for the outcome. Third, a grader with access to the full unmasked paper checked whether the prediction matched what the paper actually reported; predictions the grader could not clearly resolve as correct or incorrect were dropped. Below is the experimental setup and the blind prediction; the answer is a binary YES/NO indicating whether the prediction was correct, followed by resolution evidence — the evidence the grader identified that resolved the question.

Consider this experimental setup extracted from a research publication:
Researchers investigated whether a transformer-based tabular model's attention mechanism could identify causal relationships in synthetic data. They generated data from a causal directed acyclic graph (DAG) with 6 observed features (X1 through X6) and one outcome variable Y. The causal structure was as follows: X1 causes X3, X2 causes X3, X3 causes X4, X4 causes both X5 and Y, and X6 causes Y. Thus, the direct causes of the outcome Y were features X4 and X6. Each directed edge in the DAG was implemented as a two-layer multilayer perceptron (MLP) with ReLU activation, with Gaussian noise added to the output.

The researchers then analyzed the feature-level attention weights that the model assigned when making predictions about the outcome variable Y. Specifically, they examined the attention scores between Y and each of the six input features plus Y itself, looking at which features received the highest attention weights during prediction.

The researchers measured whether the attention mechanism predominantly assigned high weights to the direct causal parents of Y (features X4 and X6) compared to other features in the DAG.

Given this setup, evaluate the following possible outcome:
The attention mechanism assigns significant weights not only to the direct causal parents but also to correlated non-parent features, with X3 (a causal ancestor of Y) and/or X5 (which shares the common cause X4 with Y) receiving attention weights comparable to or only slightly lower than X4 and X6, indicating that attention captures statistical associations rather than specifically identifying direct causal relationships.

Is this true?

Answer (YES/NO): NO